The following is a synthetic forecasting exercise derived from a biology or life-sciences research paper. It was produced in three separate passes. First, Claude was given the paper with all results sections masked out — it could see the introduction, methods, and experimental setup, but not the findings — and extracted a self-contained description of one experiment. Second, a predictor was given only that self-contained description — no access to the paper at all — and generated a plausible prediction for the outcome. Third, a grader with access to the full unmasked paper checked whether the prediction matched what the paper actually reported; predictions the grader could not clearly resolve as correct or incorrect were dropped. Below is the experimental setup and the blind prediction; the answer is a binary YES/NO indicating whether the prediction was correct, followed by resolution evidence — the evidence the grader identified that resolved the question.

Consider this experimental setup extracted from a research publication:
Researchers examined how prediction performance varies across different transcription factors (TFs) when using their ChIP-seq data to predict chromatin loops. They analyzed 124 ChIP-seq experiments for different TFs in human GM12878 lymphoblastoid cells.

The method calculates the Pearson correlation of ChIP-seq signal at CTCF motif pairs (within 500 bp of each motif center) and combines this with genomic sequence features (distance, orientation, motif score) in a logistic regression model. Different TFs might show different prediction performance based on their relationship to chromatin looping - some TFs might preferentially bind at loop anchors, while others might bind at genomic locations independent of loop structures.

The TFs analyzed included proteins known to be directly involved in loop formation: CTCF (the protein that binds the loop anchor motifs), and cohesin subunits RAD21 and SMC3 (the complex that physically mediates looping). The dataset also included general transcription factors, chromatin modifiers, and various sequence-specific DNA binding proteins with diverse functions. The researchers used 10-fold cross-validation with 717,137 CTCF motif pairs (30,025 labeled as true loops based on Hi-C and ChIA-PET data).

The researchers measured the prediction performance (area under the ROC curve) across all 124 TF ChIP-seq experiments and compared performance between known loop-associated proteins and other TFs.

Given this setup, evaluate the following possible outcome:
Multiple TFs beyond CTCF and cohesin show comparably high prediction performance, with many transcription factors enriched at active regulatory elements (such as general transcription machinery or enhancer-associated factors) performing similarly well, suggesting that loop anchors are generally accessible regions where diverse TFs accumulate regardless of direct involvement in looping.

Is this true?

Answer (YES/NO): NO